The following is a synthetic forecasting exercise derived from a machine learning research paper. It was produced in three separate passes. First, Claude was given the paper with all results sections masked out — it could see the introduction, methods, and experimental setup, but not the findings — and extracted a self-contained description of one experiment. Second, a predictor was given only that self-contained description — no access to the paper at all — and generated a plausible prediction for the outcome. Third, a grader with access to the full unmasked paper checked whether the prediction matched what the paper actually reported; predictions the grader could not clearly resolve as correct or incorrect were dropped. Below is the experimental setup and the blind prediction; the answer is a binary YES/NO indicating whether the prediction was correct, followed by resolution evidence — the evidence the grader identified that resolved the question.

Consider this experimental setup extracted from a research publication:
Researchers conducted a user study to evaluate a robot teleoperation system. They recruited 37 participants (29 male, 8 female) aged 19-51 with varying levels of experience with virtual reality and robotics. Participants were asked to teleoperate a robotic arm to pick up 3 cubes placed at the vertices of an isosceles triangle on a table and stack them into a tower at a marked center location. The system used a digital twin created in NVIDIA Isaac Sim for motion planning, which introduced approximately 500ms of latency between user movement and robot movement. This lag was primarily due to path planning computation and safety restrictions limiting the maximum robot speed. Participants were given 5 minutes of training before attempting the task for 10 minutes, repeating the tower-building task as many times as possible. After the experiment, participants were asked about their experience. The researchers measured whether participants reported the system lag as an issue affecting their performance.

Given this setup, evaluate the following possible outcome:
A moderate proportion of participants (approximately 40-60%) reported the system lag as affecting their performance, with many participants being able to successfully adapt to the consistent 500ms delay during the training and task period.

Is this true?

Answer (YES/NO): NO